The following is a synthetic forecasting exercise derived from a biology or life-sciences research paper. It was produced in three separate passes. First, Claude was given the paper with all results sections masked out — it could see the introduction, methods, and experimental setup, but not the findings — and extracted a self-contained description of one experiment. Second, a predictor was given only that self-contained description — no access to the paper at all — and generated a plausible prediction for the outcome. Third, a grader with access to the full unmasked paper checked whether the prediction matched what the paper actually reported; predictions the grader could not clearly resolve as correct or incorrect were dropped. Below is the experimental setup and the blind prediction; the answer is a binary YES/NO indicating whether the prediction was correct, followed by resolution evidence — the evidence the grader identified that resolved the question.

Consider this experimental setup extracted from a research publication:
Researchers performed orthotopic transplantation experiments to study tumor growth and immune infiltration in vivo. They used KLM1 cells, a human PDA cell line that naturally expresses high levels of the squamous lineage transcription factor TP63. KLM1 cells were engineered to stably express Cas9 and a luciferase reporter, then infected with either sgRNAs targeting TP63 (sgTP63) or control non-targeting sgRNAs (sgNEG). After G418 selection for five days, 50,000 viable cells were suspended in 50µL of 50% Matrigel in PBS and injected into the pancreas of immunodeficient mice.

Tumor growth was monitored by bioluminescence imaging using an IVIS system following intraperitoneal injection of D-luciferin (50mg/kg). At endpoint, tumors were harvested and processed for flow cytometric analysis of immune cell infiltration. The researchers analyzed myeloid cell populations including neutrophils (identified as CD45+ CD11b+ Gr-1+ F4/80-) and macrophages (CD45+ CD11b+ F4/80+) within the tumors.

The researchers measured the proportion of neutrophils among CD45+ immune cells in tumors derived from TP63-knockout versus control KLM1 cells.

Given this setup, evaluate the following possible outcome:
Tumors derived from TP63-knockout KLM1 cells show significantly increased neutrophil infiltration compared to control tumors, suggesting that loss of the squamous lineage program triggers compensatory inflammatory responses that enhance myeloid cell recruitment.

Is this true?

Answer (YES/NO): NO